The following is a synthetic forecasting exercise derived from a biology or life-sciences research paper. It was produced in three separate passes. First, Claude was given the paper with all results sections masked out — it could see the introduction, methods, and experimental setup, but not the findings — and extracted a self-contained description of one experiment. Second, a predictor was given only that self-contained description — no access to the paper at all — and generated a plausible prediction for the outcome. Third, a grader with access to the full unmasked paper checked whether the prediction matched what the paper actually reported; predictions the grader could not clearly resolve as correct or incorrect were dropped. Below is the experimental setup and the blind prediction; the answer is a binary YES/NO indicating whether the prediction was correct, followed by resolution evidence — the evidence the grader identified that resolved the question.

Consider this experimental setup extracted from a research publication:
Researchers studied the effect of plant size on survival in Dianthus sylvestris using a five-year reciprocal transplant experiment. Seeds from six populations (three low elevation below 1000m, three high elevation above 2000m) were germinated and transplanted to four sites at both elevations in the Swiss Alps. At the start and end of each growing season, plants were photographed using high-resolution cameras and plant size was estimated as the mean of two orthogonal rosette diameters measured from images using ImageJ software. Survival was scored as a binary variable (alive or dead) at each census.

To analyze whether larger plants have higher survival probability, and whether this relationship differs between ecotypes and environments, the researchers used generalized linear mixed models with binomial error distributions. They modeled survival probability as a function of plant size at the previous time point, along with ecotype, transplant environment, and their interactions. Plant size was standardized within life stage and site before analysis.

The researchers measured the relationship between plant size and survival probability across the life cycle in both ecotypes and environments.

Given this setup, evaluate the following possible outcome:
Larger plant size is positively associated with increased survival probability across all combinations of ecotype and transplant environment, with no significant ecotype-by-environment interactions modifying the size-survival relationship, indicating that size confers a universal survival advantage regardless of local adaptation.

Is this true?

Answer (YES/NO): NO